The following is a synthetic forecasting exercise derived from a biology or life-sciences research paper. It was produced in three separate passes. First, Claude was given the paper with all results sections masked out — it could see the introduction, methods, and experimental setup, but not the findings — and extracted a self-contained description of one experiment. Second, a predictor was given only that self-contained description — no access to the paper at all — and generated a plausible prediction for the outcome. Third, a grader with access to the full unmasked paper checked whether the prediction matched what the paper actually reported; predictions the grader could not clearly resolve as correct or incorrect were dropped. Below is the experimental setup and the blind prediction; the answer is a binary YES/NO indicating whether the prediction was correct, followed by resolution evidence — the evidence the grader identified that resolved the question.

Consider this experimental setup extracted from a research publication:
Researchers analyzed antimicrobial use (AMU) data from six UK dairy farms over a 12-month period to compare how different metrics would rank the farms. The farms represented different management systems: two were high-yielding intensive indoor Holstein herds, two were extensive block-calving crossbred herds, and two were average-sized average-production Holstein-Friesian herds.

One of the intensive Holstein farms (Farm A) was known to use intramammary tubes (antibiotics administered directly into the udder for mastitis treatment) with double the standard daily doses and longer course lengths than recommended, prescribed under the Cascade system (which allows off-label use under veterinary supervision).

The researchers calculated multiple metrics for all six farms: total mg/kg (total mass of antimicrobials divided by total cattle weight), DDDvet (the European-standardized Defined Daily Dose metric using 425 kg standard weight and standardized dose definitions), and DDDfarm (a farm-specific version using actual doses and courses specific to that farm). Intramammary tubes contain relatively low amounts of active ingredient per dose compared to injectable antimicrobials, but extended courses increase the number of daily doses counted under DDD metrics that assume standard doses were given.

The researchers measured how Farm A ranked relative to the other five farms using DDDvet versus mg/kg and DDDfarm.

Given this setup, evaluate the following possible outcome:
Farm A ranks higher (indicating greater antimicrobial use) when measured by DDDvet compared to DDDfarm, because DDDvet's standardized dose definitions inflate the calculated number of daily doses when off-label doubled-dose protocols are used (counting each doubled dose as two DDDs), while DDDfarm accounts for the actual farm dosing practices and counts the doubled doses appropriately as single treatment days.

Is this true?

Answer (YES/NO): YES